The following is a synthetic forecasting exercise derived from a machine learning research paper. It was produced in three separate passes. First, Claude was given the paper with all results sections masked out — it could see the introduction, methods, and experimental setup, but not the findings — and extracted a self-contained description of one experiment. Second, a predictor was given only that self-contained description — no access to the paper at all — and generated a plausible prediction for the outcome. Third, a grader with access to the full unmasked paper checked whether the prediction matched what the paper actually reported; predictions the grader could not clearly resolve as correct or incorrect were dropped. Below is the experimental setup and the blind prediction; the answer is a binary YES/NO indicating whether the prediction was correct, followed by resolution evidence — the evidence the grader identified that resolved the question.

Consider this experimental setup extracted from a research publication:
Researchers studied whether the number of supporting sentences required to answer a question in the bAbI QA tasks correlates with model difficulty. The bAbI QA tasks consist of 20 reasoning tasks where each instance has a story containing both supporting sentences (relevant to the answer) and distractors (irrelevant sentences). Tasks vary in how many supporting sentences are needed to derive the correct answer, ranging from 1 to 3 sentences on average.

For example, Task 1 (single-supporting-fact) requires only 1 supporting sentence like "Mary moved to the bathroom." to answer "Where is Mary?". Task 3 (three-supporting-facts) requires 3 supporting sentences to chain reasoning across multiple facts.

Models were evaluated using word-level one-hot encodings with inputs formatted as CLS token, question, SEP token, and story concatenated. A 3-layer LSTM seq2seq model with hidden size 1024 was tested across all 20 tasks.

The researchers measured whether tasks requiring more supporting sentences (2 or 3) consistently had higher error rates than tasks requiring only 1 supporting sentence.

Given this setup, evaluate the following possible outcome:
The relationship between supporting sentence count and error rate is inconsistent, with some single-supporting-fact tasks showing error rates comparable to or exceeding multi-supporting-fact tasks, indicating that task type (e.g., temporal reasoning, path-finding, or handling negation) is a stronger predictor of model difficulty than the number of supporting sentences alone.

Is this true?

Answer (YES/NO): YES